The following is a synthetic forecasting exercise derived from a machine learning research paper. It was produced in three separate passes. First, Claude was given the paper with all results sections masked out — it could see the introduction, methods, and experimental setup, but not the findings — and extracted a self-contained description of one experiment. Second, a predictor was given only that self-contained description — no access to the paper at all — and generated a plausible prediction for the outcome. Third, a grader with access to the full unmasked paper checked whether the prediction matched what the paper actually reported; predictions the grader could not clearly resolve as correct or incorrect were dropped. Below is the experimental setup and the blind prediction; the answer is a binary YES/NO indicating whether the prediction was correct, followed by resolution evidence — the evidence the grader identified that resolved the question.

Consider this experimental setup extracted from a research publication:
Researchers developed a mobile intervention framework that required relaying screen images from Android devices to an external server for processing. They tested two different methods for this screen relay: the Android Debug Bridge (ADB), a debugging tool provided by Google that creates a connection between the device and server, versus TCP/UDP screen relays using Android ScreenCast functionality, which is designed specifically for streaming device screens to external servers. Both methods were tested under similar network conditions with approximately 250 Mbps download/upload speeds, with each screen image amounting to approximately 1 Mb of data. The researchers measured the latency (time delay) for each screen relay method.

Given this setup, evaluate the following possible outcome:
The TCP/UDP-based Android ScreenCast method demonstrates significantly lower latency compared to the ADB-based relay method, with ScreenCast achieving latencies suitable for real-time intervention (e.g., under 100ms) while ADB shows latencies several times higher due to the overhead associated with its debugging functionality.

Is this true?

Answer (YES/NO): NO